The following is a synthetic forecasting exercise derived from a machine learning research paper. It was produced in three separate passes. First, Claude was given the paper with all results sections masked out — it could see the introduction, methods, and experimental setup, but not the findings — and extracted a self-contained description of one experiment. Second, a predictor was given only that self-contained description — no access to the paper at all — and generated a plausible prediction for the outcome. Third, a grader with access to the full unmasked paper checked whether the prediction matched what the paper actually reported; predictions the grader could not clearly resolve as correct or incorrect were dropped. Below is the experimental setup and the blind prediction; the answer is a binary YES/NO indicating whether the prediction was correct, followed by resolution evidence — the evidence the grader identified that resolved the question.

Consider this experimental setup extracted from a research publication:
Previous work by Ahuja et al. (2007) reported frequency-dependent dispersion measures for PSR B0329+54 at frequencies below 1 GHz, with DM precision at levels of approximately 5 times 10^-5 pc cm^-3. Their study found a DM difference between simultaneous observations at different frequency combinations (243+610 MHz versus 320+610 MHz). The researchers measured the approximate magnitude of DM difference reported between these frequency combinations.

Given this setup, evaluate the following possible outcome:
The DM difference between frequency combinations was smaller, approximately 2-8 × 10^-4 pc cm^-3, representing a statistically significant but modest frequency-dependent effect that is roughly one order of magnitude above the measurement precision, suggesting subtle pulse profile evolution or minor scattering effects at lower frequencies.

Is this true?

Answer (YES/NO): NO